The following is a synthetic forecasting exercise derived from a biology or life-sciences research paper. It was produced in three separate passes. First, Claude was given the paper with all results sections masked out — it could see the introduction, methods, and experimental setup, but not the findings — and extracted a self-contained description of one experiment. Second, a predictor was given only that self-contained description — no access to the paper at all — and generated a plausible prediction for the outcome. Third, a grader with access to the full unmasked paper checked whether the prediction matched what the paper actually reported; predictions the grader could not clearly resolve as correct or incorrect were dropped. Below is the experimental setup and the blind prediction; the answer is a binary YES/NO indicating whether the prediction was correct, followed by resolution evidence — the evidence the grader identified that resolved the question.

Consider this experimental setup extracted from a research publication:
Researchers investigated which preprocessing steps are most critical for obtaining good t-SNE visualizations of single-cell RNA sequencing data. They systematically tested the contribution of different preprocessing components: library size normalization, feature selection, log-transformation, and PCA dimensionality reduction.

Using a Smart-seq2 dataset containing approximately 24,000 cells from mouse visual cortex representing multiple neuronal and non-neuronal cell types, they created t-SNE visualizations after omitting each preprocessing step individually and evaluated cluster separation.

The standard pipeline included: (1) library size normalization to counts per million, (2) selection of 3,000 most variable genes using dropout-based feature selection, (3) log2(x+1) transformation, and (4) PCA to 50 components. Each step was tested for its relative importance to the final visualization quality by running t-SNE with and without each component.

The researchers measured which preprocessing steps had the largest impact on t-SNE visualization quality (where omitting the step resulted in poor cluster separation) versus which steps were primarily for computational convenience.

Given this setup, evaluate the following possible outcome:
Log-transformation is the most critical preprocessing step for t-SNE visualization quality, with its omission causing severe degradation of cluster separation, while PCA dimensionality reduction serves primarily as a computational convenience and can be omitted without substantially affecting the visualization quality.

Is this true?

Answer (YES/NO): NO